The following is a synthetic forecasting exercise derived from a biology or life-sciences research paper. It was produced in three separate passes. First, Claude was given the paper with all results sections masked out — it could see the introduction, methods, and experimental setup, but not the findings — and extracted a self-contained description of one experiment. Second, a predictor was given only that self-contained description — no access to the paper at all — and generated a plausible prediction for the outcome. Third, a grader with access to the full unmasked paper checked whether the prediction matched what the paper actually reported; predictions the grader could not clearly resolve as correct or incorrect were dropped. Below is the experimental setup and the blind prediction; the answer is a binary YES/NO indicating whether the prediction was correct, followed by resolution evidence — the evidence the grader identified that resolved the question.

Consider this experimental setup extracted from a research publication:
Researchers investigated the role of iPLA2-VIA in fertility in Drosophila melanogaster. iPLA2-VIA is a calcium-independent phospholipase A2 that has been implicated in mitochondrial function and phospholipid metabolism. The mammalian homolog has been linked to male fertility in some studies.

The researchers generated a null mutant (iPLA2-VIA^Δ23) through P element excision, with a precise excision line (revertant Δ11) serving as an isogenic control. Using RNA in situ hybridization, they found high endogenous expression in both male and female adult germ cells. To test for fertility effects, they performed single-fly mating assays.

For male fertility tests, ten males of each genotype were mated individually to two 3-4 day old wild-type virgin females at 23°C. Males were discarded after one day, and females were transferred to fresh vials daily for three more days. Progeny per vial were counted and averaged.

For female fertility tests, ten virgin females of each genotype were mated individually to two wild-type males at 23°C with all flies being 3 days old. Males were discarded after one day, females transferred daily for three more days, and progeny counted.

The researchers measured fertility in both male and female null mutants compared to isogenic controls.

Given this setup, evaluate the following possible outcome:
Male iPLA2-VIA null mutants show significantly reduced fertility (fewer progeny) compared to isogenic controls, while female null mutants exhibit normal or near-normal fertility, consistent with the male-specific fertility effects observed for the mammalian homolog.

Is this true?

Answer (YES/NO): NO